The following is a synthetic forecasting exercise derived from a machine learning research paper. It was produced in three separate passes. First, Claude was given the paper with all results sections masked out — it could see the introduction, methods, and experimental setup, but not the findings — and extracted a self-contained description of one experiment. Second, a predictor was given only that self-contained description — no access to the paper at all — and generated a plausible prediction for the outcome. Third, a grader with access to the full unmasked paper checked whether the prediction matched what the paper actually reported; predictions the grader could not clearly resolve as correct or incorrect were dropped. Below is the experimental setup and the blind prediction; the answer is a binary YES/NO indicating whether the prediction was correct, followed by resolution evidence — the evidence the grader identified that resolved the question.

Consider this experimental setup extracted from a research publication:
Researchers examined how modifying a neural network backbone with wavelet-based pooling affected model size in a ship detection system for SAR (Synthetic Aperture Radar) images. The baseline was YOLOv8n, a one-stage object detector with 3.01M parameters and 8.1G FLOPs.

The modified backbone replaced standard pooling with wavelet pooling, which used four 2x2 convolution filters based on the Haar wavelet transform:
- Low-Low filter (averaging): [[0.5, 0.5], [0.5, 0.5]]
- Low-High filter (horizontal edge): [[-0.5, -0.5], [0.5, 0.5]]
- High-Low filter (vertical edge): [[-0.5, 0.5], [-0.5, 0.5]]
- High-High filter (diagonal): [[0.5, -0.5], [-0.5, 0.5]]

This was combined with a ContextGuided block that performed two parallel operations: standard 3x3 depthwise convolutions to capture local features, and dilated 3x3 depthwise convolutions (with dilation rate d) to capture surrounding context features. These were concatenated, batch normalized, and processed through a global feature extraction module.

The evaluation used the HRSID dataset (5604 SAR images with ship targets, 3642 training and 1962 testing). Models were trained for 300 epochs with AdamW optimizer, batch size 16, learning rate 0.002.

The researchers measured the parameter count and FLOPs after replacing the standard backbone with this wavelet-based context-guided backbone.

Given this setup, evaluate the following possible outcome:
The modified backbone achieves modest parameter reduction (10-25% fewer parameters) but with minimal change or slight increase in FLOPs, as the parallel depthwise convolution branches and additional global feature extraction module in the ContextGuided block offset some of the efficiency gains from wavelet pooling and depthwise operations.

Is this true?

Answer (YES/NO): NO